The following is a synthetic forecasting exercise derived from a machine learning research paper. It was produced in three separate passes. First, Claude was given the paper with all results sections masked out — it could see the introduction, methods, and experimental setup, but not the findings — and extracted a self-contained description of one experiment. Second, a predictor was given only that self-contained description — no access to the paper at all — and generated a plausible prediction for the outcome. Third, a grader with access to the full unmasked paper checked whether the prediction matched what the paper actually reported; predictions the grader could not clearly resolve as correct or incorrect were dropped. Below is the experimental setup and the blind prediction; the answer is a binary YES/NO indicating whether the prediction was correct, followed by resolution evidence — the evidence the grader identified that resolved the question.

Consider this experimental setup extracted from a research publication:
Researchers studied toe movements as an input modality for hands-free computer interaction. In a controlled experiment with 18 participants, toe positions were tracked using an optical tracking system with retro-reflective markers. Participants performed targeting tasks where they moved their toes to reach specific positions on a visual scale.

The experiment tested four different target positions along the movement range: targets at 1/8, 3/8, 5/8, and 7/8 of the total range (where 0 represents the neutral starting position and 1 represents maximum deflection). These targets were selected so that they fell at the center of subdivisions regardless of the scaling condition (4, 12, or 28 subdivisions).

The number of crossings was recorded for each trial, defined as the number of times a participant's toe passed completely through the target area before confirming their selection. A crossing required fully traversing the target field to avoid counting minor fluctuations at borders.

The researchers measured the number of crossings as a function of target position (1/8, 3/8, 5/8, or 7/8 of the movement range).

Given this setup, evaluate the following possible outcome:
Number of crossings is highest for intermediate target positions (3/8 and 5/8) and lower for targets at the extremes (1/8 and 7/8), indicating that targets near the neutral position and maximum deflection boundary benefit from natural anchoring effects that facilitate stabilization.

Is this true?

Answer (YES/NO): NO